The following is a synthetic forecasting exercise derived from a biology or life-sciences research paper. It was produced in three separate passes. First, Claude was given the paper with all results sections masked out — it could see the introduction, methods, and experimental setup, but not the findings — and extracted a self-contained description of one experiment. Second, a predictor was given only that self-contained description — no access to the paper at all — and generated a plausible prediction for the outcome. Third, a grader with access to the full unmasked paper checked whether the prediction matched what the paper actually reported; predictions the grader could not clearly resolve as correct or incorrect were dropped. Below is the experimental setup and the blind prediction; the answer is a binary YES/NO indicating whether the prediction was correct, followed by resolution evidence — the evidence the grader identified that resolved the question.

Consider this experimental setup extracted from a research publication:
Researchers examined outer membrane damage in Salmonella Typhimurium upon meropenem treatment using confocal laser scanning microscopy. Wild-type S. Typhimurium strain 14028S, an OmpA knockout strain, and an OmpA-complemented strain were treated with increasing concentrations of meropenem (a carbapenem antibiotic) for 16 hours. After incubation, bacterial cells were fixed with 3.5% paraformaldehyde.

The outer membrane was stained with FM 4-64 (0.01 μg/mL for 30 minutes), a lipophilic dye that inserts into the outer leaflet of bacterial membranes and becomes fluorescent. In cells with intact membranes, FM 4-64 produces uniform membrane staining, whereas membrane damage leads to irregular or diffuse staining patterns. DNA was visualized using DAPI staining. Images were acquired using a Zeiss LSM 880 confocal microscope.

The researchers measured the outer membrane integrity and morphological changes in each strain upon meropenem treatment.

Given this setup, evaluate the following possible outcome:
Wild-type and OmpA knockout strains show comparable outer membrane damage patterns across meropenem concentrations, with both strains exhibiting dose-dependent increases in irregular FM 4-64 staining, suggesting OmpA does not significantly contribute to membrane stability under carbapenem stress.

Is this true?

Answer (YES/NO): NO